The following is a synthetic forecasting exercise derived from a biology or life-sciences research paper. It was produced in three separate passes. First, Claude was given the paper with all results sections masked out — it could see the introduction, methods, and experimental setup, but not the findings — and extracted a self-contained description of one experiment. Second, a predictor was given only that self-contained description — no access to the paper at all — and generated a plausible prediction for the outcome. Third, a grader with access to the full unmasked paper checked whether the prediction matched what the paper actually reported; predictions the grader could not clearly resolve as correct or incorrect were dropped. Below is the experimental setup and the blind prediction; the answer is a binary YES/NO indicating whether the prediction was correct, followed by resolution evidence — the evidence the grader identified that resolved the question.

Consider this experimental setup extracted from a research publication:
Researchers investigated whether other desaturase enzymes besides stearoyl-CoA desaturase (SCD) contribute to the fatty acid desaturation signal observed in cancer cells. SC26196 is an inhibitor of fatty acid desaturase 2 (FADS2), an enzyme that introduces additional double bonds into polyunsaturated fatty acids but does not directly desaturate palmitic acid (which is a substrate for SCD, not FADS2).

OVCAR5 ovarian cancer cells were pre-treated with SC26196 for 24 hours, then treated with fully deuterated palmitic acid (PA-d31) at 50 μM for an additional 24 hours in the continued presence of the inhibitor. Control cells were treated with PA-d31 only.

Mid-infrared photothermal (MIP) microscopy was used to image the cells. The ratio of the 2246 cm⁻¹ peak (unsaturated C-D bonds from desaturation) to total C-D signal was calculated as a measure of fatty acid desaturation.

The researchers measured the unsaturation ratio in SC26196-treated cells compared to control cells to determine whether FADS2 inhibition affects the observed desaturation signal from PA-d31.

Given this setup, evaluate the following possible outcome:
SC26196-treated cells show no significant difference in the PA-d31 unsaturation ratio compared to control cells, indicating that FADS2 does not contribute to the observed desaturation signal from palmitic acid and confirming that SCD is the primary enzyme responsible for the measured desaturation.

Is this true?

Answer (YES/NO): YES